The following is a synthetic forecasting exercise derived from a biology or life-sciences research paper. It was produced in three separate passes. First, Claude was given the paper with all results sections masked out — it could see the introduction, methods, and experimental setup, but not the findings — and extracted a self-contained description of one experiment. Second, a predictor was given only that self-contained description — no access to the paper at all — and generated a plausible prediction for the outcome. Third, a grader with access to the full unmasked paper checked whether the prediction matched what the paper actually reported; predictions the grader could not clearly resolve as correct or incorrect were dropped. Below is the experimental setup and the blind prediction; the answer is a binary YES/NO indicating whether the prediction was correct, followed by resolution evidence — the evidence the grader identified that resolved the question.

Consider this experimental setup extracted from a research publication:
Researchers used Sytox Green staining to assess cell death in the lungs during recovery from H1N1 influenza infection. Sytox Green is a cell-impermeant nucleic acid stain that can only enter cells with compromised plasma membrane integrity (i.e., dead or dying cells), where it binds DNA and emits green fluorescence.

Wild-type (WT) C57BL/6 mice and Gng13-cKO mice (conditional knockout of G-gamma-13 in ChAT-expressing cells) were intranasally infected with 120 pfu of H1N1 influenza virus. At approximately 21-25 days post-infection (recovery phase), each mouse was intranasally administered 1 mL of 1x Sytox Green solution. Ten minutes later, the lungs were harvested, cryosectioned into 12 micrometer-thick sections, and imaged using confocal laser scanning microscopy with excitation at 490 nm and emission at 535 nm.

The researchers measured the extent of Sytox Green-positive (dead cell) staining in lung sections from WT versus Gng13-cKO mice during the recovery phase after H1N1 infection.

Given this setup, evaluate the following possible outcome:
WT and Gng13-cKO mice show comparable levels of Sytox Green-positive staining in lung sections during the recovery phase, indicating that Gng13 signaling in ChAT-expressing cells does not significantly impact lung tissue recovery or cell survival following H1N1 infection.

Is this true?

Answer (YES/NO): NO